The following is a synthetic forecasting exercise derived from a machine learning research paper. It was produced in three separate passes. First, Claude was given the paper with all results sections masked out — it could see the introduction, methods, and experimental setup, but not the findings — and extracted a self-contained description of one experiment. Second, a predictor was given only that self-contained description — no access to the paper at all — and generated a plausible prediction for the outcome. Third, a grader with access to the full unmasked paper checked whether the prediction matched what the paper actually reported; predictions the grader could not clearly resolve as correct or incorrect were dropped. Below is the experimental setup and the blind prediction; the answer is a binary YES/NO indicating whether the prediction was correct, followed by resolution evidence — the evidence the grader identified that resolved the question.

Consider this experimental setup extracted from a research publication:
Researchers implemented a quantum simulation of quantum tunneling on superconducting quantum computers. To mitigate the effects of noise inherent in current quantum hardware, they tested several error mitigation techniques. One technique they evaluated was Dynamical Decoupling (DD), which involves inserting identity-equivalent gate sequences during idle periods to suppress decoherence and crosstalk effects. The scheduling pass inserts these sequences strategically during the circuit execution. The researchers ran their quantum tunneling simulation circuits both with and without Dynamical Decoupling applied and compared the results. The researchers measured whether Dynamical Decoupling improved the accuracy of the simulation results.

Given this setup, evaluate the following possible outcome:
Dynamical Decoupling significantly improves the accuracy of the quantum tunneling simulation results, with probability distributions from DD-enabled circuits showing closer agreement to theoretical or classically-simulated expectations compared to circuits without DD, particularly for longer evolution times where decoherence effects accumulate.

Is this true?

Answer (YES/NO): NO